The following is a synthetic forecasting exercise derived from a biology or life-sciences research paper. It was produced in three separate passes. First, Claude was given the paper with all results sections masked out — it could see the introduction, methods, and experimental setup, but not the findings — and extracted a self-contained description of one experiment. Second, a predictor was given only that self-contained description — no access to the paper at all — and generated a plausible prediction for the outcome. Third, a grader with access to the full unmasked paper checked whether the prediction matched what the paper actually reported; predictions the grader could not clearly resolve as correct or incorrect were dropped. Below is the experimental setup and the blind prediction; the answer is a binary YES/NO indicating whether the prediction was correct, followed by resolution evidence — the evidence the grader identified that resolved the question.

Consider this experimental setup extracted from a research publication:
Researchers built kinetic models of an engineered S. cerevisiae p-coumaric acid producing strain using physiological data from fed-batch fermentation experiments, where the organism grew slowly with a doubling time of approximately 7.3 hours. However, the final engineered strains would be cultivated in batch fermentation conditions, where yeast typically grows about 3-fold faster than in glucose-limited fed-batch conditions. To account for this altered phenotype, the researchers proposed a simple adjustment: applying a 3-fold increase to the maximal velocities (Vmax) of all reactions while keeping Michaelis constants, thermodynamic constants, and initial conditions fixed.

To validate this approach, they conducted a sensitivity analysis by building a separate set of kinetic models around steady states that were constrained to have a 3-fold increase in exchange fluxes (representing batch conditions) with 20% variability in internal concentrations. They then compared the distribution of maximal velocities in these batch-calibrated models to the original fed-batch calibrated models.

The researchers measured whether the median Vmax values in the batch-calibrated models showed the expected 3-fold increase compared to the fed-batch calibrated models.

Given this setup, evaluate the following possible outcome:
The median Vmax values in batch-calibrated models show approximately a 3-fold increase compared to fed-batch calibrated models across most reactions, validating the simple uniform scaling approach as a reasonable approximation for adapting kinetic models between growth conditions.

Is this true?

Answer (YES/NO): YES